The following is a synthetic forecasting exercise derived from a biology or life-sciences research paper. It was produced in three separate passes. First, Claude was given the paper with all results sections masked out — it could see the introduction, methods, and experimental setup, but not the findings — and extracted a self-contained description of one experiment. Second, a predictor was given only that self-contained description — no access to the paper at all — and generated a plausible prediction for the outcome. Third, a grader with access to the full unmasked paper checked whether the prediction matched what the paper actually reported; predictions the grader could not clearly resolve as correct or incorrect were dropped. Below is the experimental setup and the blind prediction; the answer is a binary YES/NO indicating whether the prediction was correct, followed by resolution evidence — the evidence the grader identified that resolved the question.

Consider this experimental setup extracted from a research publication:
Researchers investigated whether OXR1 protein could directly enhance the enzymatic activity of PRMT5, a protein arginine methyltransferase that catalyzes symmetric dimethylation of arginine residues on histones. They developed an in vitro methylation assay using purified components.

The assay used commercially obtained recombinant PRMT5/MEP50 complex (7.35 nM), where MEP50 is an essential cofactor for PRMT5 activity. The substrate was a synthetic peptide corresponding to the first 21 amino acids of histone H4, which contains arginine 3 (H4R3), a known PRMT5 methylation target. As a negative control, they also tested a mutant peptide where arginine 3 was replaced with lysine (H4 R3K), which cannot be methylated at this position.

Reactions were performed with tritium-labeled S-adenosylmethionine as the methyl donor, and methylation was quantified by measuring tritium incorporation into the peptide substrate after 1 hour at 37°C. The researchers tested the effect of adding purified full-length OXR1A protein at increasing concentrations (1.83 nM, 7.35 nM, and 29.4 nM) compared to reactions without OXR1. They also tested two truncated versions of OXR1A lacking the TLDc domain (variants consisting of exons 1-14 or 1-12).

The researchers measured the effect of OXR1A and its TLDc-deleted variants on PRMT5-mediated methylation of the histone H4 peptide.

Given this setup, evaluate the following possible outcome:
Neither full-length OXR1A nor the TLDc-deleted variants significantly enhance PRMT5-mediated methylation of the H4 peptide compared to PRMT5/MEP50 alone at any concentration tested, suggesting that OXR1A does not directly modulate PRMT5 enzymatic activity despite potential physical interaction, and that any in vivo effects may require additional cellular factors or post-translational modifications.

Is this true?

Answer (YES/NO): NO